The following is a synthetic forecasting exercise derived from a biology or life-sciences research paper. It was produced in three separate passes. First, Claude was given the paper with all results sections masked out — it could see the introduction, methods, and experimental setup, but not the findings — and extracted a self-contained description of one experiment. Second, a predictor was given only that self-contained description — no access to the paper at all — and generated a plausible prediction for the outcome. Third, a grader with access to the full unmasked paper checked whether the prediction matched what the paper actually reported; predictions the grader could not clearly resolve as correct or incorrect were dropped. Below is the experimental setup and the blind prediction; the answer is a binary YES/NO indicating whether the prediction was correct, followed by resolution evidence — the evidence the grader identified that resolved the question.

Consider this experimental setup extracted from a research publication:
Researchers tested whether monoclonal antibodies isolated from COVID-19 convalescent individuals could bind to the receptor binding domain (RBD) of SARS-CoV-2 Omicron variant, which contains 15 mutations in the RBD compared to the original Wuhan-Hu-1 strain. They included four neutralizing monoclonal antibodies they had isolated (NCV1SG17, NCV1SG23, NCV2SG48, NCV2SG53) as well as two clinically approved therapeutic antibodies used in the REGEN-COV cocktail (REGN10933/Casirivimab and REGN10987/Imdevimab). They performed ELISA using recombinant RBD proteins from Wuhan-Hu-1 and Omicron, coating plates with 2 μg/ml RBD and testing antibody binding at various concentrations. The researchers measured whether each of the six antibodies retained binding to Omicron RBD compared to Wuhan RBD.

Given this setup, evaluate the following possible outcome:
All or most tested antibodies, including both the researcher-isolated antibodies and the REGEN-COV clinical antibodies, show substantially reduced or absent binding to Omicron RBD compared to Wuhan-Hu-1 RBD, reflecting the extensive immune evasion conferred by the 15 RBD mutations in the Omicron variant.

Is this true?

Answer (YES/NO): NO